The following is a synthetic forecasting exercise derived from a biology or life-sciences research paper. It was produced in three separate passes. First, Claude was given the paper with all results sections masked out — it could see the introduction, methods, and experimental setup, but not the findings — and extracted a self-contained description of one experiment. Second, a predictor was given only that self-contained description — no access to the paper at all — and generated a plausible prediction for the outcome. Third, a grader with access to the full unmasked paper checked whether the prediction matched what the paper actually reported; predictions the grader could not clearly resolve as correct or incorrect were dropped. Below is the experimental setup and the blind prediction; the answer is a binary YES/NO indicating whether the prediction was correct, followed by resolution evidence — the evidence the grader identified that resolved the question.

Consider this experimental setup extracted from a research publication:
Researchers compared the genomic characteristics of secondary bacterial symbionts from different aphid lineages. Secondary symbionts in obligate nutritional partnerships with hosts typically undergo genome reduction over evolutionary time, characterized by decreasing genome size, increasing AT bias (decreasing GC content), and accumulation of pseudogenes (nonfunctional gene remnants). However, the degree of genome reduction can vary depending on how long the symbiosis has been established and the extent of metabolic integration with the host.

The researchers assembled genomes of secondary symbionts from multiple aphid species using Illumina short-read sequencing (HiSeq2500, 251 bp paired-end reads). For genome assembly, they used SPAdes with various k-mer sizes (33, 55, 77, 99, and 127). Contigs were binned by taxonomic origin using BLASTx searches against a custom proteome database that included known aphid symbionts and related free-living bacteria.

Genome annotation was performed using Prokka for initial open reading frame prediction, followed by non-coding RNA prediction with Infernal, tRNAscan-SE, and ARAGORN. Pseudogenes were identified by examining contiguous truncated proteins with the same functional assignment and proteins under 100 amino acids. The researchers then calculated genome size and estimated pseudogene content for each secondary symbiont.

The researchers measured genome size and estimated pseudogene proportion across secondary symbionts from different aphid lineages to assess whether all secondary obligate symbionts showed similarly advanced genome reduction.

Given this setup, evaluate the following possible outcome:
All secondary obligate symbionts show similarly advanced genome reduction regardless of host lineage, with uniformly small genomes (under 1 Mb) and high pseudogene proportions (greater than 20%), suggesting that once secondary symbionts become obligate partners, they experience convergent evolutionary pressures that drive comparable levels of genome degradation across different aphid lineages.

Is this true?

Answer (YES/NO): NO